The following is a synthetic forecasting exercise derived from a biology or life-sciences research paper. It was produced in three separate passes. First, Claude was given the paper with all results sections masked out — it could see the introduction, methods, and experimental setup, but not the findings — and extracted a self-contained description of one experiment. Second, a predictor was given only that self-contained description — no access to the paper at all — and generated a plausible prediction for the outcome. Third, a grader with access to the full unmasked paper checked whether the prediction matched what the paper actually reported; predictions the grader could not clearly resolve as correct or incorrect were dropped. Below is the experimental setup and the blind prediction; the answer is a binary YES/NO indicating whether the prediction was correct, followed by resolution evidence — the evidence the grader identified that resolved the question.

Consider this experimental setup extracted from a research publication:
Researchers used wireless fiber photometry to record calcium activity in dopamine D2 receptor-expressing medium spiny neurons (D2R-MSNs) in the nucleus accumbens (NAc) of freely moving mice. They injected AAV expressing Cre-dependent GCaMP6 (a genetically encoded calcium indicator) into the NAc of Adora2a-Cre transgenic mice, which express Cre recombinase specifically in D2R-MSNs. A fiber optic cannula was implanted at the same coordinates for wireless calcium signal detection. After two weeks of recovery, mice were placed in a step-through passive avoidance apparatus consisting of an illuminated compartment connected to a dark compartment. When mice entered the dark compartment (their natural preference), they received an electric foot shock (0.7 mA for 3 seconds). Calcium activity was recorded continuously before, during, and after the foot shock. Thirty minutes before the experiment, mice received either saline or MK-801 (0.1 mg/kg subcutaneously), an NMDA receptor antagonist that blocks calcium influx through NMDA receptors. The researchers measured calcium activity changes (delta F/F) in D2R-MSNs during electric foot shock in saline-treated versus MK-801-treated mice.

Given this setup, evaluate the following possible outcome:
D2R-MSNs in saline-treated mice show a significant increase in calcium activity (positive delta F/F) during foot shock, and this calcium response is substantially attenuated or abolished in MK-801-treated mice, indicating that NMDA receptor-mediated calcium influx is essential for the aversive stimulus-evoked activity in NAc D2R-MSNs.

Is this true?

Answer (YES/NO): YES